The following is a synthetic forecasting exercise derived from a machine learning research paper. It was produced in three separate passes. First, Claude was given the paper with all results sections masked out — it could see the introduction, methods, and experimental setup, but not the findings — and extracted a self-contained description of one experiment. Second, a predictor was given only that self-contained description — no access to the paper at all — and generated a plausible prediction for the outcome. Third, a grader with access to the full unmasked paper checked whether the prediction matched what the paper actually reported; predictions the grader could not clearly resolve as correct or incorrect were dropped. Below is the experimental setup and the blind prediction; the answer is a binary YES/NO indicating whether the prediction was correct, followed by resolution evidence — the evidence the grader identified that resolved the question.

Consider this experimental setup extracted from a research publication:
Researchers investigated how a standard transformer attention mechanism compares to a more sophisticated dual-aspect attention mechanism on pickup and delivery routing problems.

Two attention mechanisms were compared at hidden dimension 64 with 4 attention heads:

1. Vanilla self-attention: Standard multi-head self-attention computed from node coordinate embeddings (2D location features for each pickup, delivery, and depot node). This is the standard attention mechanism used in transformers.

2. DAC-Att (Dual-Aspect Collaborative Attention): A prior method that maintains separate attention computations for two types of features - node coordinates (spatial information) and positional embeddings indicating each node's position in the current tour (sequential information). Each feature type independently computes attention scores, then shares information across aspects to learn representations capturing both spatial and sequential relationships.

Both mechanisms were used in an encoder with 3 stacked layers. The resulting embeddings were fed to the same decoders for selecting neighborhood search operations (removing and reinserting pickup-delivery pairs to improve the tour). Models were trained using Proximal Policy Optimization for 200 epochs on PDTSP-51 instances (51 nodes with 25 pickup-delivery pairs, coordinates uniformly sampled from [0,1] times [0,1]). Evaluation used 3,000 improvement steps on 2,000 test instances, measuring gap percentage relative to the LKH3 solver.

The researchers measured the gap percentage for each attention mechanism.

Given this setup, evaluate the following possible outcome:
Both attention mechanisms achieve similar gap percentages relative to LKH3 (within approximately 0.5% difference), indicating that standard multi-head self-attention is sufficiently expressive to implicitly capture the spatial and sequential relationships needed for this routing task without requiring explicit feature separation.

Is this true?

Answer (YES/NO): NO